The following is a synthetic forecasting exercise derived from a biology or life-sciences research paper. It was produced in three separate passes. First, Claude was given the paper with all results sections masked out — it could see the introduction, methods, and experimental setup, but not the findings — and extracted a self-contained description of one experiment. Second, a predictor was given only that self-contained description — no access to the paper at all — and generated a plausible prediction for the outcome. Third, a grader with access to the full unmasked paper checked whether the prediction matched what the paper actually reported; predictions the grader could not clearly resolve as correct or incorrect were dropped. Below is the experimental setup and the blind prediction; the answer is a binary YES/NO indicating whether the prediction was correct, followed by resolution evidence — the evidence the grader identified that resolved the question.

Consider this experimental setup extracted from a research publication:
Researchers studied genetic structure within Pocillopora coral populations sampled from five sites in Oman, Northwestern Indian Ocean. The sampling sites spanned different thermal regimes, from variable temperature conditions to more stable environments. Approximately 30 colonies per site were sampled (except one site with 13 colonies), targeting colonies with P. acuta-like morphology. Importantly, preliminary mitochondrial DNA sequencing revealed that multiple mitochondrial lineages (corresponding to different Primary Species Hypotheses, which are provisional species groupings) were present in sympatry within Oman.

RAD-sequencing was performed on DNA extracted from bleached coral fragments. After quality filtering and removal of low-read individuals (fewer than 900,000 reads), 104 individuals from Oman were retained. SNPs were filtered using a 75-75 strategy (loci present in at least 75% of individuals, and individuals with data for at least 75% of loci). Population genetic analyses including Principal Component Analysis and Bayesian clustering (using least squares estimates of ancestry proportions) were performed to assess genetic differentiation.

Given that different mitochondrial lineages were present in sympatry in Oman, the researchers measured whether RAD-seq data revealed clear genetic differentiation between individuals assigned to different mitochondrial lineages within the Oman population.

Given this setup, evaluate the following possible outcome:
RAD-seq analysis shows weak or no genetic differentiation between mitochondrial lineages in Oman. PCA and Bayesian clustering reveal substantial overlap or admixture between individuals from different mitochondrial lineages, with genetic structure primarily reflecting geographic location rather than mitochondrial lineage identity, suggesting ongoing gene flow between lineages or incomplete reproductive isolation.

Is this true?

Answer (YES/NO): YES